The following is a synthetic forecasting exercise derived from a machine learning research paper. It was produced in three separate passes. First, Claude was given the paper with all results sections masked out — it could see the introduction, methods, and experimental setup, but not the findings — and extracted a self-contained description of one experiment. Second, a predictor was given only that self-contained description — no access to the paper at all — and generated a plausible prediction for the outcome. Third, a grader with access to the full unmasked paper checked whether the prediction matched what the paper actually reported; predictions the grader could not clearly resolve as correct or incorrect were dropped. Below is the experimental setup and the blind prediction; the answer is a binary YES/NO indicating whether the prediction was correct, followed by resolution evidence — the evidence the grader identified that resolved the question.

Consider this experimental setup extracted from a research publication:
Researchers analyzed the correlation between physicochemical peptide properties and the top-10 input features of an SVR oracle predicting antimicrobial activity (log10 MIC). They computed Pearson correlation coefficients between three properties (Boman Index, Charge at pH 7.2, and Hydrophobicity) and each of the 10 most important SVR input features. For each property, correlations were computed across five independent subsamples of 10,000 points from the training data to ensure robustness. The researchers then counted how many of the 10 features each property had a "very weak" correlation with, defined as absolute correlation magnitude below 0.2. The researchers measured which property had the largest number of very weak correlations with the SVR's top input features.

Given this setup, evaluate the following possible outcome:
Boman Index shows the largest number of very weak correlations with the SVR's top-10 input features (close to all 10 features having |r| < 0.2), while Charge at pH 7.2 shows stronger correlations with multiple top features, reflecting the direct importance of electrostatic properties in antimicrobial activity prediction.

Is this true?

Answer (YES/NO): NO